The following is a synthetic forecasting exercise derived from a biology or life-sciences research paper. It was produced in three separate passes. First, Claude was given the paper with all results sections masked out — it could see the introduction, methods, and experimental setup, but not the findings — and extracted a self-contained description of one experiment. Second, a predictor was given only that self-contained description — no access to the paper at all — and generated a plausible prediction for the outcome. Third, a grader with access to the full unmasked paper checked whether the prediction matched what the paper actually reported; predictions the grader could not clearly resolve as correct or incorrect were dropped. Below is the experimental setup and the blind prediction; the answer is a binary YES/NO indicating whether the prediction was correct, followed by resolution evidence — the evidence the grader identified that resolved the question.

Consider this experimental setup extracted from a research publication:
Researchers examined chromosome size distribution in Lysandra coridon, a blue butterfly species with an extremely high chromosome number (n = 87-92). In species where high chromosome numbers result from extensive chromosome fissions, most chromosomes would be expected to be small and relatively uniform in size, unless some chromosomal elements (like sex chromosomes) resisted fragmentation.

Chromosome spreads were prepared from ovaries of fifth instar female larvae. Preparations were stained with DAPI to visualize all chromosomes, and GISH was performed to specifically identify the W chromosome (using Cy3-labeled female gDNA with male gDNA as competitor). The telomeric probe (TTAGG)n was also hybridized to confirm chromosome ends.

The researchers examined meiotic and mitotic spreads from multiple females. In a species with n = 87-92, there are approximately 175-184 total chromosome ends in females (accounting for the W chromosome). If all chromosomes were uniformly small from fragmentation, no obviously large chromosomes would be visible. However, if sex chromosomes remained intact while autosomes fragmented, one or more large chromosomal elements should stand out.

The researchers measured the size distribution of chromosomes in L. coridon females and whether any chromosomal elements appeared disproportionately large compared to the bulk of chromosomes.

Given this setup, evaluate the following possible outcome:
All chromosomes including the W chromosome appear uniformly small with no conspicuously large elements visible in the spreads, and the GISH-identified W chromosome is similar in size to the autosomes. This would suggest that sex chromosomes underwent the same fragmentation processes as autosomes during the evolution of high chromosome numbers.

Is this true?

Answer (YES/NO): NO